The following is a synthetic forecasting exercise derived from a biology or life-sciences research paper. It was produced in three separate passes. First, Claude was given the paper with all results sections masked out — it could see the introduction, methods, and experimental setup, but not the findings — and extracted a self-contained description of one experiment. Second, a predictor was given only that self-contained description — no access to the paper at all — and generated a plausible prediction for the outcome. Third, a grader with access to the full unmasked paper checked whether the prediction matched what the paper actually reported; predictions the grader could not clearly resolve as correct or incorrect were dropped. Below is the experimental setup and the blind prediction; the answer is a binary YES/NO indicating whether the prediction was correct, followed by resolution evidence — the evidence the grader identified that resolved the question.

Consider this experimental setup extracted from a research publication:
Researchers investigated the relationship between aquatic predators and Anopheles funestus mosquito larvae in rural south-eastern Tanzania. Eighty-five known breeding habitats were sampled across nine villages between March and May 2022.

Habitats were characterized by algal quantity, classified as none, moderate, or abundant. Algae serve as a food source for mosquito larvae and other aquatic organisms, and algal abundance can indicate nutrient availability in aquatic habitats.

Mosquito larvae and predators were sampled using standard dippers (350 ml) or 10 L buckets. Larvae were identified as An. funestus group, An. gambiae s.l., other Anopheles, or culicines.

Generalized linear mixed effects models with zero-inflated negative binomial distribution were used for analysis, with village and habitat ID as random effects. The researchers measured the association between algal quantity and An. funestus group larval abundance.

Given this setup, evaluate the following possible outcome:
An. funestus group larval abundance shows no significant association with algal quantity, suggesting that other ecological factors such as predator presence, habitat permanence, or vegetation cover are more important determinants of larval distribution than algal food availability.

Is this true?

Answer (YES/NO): YES